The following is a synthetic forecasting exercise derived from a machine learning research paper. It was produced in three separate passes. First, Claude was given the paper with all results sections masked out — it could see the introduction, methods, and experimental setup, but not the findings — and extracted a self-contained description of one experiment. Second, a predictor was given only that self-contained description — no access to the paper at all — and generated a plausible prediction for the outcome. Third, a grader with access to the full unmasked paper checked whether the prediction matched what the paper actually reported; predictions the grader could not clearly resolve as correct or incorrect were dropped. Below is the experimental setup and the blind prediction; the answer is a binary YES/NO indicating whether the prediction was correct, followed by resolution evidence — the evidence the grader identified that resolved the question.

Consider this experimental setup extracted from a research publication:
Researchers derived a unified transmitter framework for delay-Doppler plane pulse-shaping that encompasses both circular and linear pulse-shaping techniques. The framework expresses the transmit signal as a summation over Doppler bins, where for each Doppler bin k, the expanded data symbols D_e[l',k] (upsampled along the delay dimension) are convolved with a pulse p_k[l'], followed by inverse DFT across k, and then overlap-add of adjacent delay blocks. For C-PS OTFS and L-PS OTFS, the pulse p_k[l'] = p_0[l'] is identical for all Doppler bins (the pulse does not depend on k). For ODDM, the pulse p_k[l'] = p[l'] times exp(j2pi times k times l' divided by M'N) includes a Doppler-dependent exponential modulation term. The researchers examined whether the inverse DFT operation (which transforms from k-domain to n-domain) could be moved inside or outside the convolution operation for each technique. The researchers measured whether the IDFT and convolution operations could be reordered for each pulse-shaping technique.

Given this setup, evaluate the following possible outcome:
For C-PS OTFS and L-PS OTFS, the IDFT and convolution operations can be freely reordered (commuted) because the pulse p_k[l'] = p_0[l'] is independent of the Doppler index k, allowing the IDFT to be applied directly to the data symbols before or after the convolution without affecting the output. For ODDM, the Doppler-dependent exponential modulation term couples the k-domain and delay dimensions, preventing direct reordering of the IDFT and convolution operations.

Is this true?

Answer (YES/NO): YES